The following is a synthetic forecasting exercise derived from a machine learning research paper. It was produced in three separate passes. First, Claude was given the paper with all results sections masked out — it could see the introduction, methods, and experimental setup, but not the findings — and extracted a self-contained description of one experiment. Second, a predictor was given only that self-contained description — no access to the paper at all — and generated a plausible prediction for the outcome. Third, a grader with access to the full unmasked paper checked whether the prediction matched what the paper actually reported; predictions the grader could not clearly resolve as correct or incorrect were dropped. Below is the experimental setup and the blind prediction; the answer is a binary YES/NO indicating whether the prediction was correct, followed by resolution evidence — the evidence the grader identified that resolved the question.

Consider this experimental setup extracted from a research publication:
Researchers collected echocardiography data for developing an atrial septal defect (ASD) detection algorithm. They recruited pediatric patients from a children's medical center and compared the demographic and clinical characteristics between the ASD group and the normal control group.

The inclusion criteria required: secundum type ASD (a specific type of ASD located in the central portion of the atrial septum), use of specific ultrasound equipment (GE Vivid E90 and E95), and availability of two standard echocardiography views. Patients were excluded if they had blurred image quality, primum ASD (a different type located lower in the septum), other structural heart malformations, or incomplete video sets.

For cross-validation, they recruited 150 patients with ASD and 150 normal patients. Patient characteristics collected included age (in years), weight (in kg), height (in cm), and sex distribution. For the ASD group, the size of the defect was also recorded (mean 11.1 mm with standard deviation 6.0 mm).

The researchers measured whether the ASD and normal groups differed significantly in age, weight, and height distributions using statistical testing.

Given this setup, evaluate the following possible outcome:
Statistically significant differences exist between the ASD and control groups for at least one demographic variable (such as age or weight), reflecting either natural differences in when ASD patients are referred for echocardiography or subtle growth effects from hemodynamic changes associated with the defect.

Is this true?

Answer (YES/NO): NO